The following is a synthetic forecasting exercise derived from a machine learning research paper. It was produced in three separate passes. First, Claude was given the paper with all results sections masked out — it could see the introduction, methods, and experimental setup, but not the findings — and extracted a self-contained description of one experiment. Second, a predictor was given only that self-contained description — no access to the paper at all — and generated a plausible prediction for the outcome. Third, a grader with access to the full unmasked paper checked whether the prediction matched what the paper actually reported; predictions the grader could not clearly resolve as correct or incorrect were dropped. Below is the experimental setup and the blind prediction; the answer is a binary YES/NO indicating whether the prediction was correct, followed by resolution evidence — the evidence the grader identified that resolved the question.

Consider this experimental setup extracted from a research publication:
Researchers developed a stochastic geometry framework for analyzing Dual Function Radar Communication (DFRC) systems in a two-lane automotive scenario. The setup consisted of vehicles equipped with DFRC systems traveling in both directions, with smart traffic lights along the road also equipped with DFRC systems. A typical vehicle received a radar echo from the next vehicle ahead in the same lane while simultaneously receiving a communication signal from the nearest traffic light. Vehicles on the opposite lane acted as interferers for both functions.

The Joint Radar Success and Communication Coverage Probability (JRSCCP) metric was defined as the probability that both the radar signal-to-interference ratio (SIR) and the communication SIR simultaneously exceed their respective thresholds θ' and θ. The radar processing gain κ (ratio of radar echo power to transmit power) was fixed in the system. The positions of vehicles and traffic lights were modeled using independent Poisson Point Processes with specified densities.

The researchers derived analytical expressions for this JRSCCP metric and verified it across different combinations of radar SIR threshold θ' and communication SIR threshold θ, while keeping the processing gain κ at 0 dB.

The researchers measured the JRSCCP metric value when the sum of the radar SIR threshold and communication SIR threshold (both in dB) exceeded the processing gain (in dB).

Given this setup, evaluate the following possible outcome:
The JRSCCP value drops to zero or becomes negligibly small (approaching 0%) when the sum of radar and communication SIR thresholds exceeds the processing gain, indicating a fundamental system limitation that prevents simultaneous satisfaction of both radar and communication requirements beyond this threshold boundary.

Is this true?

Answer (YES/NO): YES